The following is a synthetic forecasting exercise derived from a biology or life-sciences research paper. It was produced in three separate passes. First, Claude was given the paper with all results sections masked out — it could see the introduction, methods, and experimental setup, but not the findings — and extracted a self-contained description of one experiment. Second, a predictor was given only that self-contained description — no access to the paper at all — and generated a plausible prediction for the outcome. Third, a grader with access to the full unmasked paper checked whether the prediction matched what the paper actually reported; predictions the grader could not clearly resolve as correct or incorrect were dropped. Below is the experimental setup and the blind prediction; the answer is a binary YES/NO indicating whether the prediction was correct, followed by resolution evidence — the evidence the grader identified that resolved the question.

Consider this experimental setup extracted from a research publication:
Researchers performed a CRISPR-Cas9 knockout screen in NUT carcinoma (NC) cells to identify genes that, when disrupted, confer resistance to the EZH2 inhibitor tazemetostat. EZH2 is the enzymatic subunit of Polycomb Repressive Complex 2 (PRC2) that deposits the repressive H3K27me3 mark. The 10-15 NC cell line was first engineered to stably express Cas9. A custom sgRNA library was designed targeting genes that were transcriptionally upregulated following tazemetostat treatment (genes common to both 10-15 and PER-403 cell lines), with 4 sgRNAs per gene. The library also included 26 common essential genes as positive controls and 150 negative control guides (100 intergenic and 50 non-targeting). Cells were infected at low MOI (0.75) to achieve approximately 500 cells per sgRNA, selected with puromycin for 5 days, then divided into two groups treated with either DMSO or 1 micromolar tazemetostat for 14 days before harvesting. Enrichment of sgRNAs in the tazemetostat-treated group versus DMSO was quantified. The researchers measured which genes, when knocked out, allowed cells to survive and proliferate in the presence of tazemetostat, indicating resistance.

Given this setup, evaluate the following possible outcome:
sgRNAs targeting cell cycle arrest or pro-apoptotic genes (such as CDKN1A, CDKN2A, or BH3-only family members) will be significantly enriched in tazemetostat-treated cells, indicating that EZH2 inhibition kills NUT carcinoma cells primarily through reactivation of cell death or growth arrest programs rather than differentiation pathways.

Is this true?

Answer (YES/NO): YES